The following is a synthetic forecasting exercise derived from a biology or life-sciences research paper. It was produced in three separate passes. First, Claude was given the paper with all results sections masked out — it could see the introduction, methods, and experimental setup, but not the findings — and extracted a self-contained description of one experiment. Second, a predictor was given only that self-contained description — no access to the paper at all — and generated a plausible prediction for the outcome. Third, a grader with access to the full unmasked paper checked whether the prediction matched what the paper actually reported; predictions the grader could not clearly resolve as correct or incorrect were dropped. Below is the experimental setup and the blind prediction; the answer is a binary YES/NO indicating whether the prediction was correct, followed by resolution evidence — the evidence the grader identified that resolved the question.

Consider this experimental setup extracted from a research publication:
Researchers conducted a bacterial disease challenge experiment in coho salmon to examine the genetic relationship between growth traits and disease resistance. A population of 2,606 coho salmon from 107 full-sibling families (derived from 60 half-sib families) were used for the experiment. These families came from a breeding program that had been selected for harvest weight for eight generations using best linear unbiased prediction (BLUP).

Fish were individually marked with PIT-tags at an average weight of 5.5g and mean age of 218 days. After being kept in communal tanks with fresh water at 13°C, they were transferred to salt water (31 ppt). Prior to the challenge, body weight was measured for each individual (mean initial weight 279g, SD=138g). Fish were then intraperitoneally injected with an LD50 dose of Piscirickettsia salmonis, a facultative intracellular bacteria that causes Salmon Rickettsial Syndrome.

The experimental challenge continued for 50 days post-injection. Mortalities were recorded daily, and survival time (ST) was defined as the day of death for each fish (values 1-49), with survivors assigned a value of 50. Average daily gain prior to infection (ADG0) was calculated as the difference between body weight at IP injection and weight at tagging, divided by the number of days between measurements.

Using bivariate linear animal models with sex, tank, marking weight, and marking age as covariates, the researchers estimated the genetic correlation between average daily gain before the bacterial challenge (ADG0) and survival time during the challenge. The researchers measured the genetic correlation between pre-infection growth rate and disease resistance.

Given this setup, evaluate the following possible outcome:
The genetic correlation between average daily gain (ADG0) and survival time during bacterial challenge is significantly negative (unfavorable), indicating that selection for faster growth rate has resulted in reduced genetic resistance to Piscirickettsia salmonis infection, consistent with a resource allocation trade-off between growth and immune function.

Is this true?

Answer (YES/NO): NO